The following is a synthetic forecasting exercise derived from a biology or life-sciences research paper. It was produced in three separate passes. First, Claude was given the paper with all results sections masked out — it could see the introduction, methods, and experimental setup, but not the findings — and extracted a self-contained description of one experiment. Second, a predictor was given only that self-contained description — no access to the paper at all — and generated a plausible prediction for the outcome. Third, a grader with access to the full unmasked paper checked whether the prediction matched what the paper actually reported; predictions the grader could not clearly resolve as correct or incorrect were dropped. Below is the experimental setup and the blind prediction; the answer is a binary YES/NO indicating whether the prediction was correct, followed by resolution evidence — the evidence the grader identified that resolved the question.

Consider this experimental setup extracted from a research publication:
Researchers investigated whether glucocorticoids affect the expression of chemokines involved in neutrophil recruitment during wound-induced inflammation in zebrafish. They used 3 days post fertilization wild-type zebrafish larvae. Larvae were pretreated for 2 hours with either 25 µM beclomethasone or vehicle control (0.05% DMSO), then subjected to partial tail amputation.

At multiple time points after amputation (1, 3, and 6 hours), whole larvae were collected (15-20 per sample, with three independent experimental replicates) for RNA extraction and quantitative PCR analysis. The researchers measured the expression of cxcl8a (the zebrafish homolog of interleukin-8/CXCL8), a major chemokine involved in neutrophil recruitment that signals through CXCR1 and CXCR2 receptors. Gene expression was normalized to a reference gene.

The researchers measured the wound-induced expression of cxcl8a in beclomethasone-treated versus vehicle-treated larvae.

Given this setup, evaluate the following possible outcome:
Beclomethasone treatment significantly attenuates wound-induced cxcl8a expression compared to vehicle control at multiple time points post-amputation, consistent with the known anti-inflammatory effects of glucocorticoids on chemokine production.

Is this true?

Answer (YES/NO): YES